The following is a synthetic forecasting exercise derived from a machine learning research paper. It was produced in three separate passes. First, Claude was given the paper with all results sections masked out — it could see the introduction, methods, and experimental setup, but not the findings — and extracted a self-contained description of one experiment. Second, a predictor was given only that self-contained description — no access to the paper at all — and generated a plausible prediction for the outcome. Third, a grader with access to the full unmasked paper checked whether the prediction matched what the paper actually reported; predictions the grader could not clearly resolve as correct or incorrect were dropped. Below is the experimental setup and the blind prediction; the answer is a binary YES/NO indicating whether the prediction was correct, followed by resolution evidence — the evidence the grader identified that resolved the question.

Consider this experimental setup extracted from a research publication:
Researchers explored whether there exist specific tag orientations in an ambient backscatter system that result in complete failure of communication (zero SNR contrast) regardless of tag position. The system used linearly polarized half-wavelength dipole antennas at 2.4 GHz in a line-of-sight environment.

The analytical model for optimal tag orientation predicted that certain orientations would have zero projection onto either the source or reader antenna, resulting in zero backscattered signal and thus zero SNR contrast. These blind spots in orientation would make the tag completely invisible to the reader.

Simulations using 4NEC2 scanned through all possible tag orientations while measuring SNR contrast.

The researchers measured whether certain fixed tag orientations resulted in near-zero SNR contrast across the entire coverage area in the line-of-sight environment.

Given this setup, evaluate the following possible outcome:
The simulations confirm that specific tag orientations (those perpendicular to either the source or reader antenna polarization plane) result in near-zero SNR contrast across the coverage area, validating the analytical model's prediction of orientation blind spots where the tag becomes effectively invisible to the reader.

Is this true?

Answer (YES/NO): YES